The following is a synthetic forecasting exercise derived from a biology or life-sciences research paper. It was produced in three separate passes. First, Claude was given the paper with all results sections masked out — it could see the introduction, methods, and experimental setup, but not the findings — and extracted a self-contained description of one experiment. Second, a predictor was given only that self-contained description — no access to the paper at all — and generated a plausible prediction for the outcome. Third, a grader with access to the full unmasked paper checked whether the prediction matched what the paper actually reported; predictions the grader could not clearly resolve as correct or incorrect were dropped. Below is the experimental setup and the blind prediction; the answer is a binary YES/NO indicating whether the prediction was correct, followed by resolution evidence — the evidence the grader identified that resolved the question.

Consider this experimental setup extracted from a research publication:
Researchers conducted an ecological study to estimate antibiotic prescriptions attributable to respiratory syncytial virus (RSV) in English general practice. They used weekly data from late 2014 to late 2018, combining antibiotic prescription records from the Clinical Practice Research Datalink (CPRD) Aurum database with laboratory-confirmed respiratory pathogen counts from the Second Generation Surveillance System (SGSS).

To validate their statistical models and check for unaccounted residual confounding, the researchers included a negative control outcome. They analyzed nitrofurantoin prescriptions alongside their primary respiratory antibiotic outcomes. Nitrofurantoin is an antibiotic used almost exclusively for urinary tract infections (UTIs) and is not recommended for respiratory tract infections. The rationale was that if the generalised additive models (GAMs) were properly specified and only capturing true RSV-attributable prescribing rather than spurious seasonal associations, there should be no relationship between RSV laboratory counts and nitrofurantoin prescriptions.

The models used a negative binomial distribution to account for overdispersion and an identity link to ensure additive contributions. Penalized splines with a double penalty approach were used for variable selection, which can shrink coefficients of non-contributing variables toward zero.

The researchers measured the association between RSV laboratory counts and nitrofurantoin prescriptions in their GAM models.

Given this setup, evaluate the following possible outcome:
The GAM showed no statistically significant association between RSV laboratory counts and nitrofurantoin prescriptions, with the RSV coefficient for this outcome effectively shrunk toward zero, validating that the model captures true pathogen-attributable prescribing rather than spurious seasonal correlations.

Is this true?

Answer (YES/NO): NO